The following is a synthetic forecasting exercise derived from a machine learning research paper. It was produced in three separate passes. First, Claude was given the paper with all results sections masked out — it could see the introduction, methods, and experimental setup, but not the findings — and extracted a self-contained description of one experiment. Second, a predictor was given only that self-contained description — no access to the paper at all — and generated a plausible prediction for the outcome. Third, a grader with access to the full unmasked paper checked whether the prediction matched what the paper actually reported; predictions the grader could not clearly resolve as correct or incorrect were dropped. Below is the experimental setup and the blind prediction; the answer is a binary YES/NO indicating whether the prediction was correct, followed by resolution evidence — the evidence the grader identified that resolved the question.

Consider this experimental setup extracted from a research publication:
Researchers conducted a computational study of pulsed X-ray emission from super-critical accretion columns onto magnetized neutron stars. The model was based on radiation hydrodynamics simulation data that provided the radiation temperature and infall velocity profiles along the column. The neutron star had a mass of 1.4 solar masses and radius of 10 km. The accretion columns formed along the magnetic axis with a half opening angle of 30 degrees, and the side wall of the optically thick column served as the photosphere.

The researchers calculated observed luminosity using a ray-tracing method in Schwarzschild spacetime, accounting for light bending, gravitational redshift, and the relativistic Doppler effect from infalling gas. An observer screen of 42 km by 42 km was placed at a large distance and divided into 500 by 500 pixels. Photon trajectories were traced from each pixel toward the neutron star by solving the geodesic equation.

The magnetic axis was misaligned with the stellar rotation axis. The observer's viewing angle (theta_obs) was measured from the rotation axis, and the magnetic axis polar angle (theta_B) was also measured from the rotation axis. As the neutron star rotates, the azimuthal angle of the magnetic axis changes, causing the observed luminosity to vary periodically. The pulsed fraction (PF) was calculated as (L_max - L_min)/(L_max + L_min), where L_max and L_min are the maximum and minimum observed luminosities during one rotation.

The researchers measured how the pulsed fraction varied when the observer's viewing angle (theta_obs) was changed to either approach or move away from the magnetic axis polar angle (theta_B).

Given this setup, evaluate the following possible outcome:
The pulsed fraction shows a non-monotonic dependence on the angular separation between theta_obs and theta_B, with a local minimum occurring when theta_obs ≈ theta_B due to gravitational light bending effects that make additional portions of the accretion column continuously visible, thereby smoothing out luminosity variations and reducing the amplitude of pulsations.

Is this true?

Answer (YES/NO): NO